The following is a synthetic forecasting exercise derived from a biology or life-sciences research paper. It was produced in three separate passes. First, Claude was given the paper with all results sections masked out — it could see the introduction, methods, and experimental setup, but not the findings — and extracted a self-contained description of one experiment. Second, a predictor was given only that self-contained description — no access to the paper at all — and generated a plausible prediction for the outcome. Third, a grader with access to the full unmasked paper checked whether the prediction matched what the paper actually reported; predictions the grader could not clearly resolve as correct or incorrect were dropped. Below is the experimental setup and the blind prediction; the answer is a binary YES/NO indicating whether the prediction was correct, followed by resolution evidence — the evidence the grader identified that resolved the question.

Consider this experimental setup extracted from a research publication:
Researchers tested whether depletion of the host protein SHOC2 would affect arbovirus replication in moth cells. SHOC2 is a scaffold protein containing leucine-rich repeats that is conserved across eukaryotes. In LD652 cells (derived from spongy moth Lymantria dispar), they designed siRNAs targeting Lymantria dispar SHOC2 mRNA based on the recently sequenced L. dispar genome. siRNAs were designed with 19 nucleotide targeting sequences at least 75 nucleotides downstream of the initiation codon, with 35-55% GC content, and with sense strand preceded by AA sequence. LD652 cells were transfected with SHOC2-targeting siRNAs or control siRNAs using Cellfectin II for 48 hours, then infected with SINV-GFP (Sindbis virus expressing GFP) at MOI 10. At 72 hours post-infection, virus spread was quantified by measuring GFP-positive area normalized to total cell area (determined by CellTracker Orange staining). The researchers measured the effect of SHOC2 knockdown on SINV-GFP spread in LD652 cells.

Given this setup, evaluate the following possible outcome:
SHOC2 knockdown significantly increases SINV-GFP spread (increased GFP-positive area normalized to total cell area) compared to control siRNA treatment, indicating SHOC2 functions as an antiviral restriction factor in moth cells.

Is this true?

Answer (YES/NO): YES